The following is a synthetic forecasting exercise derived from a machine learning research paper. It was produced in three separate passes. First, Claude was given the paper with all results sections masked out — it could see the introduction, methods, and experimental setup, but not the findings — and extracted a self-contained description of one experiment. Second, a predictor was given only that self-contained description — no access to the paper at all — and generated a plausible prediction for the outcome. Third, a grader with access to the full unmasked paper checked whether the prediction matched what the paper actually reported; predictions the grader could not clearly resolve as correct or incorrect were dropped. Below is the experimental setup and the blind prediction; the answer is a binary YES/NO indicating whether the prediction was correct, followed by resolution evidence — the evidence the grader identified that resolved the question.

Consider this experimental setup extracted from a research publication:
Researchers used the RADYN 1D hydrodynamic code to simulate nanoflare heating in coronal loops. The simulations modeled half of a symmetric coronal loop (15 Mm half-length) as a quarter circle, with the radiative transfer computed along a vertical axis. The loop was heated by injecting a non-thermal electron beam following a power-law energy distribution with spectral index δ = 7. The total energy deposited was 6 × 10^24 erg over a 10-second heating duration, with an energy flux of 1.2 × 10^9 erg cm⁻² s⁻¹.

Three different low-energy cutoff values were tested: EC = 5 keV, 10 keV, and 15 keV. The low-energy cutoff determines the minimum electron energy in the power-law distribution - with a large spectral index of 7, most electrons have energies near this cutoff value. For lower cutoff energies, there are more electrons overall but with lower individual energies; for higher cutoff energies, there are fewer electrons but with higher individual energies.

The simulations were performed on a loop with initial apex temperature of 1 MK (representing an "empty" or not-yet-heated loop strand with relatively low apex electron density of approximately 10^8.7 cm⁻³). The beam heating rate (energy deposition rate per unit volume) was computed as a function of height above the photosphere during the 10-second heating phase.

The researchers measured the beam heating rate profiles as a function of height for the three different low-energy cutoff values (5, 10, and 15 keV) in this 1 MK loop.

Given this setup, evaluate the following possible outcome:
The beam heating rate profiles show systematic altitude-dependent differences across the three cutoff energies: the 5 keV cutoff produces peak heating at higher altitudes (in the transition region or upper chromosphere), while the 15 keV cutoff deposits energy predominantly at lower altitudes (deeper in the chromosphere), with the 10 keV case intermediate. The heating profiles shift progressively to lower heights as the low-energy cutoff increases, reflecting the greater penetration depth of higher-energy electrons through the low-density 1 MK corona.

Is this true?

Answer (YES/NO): YES